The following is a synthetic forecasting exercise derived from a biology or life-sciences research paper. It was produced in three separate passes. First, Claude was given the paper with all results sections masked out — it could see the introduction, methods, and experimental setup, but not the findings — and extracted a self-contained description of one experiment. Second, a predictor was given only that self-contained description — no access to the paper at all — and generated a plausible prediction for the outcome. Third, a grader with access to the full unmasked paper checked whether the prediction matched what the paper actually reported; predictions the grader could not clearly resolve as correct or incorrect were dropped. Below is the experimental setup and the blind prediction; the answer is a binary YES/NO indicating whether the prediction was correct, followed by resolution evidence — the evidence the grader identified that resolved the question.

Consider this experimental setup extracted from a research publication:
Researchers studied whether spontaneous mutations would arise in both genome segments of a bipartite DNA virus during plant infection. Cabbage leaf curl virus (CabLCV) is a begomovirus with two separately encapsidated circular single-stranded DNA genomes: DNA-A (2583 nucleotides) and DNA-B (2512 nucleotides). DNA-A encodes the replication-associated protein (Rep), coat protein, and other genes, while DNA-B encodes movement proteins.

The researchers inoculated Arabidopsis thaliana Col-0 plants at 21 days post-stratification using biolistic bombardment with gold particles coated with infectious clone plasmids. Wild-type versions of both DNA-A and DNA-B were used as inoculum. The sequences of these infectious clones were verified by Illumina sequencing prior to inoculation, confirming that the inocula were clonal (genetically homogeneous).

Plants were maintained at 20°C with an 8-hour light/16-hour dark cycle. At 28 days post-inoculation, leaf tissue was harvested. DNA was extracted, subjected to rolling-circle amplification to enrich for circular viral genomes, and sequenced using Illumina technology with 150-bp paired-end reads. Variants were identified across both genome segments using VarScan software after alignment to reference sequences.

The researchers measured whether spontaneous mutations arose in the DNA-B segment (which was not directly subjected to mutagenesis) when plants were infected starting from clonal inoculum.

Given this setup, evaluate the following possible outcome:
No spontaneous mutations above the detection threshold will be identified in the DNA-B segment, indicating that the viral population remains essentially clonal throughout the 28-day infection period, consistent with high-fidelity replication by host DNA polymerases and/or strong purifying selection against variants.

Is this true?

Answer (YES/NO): NO